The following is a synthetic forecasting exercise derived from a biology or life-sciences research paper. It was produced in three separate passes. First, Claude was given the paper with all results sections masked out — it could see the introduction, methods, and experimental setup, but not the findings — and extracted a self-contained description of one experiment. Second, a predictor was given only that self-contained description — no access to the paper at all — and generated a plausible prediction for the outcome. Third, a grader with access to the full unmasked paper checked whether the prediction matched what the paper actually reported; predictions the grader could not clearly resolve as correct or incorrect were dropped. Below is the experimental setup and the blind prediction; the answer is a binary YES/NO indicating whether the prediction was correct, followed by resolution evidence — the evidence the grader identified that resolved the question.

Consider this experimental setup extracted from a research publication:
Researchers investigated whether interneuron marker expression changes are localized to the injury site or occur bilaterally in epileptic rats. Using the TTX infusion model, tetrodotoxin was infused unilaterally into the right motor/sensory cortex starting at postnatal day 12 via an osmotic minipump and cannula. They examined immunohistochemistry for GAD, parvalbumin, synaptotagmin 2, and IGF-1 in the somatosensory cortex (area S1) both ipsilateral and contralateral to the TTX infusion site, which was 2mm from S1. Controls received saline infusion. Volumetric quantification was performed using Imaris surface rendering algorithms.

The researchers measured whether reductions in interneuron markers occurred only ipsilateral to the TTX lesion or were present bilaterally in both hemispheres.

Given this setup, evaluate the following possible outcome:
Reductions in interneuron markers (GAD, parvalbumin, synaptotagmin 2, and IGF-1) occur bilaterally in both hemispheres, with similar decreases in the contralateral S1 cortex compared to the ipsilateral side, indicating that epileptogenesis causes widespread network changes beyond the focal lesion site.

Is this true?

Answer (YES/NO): YES